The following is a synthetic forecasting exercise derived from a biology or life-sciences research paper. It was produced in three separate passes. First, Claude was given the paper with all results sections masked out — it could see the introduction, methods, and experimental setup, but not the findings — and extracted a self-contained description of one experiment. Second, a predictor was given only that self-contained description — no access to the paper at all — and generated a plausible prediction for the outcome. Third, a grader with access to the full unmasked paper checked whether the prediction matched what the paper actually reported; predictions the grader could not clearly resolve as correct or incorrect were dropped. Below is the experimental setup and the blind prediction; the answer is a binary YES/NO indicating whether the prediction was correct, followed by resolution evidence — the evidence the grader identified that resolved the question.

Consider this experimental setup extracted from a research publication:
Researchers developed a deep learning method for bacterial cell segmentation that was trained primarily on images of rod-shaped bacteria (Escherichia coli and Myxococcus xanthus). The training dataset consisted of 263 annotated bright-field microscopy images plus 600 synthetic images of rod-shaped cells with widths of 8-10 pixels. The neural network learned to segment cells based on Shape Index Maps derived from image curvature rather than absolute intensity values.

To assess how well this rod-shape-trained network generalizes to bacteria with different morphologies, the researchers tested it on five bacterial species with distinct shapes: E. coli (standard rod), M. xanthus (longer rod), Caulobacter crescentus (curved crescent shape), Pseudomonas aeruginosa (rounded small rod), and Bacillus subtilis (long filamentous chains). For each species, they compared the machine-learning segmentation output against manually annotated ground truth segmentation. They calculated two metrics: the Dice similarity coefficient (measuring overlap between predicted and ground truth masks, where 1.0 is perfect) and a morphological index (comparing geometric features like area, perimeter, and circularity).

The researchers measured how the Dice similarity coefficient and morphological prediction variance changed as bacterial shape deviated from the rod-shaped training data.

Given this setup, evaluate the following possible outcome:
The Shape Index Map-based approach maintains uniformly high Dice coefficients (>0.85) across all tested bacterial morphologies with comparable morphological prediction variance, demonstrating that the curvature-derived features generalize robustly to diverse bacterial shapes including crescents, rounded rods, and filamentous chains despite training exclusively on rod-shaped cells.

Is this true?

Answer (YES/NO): NO